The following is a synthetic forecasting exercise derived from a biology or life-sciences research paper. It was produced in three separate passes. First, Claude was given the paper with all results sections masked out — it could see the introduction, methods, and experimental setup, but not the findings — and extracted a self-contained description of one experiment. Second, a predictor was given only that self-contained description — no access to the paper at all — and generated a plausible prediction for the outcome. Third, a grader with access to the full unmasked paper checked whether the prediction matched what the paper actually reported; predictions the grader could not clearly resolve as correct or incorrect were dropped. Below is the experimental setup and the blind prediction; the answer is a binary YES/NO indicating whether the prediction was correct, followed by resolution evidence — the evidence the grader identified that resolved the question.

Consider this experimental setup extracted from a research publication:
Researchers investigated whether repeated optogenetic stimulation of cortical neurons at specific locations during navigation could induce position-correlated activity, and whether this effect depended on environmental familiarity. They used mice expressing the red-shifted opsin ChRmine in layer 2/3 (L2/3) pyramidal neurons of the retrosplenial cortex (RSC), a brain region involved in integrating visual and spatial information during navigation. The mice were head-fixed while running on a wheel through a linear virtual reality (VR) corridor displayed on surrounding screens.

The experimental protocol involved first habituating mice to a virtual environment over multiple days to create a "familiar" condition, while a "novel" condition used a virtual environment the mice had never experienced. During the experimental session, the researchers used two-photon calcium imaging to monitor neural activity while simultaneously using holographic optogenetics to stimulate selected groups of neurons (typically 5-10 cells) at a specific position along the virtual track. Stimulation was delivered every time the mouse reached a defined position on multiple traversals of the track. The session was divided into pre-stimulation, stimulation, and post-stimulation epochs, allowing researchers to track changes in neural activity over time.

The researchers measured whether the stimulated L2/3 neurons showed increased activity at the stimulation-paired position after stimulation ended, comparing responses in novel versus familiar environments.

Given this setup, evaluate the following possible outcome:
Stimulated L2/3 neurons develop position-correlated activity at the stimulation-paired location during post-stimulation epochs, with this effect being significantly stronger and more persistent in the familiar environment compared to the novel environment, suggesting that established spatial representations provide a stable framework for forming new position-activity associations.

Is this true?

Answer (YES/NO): NO